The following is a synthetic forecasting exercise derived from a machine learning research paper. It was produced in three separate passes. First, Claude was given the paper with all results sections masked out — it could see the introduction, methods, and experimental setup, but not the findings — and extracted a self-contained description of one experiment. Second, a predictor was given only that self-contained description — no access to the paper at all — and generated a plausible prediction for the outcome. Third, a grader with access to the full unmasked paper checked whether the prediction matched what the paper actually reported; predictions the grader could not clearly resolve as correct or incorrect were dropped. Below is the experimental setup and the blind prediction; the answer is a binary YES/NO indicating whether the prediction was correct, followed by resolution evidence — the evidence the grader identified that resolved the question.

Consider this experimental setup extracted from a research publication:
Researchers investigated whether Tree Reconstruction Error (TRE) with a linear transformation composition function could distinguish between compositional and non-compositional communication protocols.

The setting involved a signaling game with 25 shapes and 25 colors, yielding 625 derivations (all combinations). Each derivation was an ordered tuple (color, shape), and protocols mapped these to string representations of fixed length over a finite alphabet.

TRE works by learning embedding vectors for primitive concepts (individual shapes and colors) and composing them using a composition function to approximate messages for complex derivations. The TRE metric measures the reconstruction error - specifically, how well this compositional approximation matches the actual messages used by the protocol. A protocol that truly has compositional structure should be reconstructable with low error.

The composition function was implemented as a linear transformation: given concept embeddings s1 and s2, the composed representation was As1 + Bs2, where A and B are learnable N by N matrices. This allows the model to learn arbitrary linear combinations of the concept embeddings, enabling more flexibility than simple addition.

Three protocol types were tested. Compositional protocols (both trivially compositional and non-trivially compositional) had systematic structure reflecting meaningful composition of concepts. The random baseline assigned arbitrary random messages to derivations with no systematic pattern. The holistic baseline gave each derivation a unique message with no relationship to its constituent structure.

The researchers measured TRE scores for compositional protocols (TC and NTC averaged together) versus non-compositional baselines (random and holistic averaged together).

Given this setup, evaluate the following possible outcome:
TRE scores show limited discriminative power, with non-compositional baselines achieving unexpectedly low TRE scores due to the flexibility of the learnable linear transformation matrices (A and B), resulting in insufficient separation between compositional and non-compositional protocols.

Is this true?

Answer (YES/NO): NO